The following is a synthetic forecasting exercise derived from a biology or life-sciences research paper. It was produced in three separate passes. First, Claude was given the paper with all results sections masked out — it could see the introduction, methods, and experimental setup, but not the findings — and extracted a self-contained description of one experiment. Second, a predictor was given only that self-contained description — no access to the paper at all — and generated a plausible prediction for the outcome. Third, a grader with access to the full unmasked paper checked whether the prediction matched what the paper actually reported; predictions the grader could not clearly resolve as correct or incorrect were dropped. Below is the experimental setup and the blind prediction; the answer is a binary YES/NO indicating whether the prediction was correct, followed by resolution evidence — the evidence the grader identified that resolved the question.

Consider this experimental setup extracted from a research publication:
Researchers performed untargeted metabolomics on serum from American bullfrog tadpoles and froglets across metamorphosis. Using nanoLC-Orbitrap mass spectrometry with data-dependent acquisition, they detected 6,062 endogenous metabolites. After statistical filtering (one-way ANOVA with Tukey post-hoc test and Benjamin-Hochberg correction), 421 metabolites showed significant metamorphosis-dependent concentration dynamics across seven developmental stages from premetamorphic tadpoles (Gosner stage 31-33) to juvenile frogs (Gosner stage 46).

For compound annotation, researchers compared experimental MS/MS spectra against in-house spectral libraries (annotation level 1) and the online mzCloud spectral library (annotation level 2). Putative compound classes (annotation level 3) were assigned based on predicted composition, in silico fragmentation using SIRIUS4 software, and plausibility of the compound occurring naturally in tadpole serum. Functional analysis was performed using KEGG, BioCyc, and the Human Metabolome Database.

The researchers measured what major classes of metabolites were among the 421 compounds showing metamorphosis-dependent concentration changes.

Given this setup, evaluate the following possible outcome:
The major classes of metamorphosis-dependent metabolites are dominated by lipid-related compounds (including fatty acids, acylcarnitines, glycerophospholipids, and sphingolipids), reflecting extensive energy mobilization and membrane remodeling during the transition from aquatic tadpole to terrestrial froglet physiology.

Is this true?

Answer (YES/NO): NO